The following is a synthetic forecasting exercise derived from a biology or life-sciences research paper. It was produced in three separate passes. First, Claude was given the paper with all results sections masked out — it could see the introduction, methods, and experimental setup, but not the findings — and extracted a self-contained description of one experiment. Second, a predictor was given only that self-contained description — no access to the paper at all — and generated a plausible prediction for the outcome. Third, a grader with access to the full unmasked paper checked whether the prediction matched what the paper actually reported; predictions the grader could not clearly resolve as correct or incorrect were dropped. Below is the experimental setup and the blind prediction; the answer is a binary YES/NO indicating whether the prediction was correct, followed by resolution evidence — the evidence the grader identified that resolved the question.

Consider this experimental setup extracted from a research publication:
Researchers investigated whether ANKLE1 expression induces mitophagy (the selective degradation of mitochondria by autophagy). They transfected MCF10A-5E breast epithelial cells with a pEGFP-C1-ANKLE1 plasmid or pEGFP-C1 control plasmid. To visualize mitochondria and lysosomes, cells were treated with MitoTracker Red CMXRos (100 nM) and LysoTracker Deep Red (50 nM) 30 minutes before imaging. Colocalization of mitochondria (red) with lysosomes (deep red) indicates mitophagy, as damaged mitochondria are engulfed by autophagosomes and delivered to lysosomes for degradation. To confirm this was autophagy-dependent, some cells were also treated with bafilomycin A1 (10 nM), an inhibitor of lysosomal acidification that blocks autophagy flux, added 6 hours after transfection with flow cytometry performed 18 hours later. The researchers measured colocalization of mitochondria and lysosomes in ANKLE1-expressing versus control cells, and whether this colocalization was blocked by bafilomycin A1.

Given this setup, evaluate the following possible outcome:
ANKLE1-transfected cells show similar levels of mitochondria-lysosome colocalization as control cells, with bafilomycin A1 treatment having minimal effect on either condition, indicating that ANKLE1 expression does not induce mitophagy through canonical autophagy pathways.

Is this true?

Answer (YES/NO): NO